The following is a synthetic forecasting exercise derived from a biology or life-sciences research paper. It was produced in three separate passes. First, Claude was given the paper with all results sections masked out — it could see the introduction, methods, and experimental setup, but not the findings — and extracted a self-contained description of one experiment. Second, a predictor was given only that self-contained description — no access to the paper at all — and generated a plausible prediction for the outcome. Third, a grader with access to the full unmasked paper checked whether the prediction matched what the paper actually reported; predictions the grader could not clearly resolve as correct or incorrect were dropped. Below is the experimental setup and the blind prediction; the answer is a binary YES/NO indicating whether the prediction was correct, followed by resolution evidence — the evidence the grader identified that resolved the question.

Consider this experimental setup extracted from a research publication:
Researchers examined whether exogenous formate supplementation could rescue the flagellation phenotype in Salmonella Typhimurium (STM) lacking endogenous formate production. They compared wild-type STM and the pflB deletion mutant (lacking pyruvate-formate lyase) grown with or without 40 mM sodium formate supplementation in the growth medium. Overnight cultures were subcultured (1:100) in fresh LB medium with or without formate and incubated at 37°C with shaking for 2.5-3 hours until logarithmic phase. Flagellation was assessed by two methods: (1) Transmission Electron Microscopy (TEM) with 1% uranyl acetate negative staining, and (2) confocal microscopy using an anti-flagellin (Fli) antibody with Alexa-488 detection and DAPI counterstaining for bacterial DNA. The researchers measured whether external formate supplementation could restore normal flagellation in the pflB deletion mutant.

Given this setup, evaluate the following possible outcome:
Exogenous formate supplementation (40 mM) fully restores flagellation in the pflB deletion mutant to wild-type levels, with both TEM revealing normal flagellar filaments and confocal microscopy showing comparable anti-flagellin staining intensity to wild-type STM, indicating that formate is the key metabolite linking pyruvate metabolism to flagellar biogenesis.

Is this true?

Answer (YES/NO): NO